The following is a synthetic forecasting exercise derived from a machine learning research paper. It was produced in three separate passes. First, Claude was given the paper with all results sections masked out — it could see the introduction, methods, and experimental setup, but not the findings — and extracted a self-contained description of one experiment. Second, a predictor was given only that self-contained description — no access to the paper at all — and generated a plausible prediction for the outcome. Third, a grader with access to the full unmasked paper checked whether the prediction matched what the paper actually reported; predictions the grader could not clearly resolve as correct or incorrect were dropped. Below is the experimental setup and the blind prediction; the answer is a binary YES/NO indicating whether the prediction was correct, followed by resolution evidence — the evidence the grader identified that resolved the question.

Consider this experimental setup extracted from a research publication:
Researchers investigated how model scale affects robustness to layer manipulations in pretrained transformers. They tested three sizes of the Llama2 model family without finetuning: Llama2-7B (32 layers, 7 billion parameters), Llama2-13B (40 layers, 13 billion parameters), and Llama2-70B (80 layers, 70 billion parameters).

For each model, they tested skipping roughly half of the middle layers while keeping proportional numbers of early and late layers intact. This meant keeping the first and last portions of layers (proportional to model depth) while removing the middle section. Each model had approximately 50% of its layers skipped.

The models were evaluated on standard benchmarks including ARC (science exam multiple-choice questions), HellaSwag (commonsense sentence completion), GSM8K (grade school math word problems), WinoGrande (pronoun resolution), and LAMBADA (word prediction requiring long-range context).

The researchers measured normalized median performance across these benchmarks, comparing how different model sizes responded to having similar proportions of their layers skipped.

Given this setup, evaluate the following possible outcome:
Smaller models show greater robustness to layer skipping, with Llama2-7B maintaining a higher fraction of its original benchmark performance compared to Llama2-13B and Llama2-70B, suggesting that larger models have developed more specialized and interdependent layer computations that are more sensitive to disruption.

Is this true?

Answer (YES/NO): NO